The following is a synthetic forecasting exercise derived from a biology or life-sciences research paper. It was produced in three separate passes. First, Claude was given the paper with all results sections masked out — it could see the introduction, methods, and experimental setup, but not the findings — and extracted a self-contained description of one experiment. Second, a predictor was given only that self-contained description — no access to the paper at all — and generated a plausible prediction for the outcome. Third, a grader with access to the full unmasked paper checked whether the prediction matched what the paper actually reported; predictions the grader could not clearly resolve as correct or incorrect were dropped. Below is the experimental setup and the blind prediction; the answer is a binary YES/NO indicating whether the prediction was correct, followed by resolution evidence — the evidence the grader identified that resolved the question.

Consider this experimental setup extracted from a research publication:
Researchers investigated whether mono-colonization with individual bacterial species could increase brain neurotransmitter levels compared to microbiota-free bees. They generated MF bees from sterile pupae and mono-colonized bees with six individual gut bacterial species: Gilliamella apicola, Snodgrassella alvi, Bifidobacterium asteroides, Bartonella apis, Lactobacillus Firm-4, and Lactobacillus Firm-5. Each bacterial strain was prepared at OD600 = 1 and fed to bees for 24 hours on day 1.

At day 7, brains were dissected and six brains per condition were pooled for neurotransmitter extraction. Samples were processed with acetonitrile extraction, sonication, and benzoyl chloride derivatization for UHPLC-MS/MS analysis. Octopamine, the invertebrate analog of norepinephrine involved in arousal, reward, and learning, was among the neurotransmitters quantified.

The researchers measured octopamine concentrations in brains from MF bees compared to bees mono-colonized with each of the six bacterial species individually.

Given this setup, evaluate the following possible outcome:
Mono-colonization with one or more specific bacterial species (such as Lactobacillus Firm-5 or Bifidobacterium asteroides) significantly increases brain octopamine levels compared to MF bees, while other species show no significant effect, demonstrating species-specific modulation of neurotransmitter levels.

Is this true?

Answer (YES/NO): NO